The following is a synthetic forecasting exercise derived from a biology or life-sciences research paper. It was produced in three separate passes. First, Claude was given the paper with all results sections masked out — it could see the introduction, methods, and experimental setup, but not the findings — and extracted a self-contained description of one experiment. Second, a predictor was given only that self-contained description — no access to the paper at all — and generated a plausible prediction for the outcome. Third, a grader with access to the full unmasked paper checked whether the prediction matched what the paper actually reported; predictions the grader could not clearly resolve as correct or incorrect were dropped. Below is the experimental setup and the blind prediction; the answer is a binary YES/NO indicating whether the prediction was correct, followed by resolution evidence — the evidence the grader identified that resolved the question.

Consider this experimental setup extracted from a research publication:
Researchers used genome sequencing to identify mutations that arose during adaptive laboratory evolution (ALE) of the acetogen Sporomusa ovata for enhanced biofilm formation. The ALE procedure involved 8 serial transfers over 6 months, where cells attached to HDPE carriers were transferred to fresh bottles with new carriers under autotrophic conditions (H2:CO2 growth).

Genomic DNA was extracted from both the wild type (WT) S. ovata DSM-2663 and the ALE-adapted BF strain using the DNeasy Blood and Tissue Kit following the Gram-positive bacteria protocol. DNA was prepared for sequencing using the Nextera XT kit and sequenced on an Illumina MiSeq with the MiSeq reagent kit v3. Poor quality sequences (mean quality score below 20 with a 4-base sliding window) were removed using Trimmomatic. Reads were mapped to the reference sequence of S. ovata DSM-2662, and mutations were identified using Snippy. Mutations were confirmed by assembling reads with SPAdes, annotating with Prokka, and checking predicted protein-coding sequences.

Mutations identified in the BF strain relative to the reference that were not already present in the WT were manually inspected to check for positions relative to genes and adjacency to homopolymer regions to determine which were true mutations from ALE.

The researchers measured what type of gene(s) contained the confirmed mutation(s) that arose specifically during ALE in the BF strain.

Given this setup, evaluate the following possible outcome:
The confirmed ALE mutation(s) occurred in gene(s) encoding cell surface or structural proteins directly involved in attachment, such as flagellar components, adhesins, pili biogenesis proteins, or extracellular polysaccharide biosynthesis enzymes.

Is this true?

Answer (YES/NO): YES